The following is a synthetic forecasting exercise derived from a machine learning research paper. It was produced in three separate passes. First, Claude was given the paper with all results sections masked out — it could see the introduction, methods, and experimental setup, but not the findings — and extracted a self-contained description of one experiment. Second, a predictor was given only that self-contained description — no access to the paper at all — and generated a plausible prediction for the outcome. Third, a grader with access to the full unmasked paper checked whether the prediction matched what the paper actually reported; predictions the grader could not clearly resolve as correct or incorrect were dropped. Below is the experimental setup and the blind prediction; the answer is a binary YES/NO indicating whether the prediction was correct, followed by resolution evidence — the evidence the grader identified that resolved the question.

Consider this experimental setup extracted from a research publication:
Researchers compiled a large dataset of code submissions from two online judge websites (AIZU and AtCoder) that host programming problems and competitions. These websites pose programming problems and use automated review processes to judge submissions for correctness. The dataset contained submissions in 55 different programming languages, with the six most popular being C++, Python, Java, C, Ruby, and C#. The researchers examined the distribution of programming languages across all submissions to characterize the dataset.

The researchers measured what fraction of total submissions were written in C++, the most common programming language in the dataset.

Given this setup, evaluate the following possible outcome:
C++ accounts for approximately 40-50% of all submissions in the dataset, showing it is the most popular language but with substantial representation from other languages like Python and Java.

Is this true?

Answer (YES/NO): NO